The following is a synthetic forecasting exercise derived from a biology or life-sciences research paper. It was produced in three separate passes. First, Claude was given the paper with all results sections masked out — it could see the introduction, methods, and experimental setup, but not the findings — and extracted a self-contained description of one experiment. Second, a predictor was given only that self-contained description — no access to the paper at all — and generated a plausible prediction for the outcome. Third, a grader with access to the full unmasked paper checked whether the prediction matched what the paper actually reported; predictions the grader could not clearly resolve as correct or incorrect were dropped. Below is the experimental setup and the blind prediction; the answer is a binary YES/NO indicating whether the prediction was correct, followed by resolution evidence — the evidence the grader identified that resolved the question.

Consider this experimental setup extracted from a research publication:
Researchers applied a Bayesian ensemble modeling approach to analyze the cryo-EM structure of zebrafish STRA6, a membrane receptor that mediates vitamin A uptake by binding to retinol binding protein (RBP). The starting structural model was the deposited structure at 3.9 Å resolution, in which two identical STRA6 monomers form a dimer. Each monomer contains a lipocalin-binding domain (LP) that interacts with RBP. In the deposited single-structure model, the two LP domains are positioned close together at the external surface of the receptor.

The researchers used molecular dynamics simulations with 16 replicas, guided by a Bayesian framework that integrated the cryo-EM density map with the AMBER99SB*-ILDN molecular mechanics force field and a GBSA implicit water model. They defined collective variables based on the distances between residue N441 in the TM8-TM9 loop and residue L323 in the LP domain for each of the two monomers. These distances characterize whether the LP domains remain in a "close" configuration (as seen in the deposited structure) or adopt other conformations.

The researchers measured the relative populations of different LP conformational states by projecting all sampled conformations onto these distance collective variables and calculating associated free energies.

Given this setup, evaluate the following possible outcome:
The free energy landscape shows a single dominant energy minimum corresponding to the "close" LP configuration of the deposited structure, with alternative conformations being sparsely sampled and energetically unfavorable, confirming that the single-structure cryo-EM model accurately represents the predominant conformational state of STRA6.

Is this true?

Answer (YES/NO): NO